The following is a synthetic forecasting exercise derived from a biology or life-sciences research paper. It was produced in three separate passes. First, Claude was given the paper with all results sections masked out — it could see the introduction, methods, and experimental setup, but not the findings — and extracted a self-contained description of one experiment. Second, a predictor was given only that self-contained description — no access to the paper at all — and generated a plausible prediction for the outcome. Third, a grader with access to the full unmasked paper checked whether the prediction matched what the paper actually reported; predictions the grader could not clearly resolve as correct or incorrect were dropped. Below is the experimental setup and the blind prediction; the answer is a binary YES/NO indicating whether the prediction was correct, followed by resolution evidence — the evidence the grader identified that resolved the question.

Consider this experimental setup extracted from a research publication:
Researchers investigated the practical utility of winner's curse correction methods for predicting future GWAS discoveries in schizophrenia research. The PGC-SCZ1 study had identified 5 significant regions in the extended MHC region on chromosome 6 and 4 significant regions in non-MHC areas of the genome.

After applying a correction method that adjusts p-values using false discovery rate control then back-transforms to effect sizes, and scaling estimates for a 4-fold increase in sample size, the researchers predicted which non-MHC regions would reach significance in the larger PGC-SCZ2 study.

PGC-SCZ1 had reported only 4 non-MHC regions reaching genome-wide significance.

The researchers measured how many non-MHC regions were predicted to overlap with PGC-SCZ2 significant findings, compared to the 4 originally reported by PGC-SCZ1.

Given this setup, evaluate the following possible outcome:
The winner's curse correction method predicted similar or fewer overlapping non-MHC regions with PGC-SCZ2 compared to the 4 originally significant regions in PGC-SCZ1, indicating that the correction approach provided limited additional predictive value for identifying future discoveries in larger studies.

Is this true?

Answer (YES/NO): NO